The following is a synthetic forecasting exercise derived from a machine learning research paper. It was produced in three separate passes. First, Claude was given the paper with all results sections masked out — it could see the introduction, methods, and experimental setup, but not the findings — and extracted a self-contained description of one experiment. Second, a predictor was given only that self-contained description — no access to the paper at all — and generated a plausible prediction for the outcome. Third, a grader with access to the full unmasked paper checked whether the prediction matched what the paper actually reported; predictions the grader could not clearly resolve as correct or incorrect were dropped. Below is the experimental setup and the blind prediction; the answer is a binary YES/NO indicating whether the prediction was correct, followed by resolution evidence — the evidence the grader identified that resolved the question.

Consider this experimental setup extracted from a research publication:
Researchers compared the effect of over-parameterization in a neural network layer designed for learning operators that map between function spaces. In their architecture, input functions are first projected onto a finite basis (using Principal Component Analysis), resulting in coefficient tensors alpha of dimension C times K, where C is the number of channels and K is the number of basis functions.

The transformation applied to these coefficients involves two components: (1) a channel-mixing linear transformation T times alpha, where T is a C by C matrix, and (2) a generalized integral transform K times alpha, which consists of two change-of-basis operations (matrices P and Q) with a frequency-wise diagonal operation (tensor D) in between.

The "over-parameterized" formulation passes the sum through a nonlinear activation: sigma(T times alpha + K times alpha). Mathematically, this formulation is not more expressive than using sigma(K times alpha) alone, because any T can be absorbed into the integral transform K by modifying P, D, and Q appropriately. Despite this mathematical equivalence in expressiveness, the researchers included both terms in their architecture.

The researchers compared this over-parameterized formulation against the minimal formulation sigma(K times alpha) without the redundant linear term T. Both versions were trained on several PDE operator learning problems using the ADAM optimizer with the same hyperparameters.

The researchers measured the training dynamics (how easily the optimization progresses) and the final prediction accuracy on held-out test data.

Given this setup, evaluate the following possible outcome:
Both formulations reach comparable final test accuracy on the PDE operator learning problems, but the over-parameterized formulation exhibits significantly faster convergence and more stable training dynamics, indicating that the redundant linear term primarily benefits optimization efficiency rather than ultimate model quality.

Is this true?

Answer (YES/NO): NO